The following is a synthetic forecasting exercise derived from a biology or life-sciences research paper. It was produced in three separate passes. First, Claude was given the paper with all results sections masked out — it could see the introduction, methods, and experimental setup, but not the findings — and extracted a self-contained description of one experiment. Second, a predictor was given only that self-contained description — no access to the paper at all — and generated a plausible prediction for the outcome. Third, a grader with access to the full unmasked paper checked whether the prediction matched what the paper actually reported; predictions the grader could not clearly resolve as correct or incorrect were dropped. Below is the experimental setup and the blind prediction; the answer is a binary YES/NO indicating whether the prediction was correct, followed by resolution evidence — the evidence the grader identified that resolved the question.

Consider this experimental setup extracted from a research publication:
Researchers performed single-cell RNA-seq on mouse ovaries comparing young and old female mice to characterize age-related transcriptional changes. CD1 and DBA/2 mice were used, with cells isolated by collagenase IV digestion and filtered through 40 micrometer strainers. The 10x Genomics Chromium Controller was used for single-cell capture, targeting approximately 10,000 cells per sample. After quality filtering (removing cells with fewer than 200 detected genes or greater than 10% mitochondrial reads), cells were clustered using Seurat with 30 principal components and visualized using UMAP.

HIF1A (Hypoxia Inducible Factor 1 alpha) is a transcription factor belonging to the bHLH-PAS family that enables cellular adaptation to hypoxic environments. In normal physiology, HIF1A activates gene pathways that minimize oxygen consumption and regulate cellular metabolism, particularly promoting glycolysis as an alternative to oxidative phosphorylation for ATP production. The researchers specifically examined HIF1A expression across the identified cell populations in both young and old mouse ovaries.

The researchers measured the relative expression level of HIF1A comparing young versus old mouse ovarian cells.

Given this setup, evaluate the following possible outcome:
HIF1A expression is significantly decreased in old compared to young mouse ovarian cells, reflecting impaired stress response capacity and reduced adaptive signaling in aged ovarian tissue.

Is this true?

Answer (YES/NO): YES